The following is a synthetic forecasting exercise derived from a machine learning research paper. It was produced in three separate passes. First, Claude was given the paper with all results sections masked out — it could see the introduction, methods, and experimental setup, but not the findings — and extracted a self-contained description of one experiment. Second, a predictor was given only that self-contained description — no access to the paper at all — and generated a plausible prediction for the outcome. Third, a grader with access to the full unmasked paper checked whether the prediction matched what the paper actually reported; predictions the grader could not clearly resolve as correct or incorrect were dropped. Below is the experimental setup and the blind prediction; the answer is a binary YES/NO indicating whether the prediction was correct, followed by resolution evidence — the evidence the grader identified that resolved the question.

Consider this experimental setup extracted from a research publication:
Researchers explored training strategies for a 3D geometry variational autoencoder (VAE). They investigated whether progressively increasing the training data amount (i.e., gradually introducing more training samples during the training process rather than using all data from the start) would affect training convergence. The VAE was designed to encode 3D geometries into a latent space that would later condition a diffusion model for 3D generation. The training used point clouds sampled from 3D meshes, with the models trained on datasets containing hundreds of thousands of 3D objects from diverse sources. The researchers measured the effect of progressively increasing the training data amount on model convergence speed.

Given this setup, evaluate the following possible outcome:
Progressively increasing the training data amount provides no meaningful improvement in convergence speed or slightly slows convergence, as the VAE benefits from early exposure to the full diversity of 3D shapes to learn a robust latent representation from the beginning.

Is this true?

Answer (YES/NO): NO